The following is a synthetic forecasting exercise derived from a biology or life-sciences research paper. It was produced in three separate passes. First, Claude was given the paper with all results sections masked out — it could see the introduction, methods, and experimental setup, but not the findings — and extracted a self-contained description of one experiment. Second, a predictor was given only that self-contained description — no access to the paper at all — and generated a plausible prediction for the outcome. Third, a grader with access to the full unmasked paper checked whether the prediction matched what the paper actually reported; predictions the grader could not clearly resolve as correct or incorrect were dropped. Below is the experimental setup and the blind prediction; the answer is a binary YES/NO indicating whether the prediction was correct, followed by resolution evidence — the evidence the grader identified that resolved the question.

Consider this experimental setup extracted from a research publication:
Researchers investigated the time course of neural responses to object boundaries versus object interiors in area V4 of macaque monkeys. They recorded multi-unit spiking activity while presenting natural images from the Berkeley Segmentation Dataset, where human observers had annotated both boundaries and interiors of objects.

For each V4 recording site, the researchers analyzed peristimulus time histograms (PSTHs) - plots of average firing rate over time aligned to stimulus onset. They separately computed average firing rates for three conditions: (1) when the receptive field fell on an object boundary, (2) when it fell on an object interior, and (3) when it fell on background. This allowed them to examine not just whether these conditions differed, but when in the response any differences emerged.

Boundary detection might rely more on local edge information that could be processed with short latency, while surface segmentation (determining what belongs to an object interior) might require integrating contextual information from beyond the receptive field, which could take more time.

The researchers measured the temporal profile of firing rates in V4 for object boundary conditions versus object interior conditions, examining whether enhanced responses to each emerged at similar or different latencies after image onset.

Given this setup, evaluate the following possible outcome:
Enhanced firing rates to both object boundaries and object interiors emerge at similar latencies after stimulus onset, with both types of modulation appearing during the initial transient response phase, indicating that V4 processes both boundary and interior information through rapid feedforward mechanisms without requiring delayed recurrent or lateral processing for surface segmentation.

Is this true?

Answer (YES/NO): NO